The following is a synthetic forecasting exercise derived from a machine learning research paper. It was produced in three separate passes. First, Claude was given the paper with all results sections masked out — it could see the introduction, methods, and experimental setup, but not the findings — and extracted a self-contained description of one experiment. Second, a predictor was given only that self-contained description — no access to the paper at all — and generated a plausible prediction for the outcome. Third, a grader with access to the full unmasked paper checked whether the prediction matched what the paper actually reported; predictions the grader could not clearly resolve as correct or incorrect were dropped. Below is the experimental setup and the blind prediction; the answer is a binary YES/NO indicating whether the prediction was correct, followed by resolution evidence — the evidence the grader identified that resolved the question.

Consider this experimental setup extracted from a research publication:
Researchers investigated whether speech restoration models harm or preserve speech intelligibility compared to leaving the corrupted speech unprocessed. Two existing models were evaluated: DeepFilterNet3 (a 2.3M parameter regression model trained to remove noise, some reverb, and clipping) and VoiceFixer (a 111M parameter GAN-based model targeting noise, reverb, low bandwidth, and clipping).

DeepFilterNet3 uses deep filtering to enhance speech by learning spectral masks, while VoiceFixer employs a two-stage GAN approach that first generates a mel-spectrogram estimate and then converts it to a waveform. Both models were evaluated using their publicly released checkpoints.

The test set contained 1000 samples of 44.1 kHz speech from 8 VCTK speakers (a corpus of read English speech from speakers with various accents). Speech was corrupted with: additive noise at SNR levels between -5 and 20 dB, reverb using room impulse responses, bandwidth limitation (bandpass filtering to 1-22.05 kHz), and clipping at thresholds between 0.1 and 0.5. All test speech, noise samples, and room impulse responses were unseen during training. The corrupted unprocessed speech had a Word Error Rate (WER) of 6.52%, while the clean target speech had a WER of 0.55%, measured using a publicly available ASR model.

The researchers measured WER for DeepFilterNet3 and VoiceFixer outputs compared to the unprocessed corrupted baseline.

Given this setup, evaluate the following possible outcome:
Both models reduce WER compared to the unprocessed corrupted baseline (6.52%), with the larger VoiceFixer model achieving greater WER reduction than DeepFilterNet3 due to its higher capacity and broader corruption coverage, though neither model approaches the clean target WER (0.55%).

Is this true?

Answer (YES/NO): NO